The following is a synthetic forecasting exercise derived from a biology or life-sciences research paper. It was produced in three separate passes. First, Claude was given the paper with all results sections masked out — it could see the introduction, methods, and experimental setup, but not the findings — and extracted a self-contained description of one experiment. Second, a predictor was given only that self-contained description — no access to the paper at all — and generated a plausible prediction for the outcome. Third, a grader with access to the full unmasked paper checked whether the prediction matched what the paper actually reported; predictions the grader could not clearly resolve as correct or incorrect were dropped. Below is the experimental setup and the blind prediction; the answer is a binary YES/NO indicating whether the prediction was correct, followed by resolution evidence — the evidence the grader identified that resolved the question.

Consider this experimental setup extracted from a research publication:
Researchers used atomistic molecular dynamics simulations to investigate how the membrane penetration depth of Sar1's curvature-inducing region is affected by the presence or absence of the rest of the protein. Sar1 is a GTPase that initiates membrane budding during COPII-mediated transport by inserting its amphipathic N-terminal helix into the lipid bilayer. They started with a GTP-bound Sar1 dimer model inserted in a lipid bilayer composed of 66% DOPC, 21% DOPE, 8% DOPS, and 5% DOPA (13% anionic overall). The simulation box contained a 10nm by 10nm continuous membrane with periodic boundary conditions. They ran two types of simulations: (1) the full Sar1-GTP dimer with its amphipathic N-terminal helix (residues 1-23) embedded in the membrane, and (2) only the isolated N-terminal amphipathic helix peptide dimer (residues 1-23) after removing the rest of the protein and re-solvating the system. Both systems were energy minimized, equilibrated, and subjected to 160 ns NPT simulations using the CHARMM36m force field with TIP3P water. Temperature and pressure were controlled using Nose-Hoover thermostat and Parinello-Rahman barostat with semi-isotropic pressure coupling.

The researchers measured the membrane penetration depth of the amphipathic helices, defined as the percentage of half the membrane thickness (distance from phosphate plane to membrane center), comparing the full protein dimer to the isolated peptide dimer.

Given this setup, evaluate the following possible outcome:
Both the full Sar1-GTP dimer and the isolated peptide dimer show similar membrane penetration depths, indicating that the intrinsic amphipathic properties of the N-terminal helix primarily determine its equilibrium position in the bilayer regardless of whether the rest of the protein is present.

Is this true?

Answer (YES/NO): NO